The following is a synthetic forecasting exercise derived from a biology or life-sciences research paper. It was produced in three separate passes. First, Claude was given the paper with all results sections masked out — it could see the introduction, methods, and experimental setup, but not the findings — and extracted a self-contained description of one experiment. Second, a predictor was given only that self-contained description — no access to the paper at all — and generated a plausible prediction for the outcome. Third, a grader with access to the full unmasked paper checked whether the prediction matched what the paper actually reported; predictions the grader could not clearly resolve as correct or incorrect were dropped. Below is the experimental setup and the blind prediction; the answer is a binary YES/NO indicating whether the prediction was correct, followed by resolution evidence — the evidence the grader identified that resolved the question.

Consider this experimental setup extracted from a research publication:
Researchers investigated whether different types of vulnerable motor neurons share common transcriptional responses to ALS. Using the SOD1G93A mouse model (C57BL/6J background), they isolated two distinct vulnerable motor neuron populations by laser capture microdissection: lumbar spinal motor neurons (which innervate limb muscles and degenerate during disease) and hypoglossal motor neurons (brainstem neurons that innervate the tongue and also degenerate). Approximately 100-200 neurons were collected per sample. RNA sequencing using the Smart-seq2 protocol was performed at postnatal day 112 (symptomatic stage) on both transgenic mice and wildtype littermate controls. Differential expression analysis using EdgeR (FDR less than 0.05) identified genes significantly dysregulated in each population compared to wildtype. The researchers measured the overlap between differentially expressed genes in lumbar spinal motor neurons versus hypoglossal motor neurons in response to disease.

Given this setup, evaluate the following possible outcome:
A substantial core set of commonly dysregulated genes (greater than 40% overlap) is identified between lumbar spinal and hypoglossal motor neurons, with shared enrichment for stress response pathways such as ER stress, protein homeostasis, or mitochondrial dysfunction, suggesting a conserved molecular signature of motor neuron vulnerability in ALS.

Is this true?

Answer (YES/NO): NO